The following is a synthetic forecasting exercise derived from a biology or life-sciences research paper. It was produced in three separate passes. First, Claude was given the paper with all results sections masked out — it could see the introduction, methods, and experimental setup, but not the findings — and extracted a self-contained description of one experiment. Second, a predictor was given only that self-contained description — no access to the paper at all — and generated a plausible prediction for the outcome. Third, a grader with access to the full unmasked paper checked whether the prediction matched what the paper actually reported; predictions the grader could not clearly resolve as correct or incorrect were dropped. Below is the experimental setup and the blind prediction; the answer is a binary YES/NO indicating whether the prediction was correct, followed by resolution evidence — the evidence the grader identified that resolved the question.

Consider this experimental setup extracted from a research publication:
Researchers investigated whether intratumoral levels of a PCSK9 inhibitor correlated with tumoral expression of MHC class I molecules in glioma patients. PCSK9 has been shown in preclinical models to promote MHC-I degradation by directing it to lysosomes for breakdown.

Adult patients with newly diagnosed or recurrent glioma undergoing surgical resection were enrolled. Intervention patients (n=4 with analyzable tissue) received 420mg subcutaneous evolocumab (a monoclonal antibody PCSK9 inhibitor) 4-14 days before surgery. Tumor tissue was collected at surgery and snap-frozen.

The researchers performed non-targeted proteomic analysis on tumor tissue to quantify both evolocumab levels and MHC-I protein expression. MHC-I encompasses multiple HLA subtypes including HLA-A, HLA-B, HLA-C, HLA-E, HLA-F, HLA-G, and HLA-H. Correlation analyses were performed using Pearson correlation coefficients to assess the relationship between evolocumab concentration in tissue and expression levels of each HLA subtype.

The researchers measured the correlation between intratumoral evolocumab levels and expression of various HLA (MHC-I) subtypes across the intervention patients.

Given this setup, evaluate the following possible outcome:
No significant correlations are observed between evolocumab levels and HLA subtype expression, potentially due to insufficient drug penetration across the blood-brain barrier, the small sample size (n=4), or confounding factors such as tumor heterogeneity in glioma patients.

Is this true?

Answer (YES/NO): NO